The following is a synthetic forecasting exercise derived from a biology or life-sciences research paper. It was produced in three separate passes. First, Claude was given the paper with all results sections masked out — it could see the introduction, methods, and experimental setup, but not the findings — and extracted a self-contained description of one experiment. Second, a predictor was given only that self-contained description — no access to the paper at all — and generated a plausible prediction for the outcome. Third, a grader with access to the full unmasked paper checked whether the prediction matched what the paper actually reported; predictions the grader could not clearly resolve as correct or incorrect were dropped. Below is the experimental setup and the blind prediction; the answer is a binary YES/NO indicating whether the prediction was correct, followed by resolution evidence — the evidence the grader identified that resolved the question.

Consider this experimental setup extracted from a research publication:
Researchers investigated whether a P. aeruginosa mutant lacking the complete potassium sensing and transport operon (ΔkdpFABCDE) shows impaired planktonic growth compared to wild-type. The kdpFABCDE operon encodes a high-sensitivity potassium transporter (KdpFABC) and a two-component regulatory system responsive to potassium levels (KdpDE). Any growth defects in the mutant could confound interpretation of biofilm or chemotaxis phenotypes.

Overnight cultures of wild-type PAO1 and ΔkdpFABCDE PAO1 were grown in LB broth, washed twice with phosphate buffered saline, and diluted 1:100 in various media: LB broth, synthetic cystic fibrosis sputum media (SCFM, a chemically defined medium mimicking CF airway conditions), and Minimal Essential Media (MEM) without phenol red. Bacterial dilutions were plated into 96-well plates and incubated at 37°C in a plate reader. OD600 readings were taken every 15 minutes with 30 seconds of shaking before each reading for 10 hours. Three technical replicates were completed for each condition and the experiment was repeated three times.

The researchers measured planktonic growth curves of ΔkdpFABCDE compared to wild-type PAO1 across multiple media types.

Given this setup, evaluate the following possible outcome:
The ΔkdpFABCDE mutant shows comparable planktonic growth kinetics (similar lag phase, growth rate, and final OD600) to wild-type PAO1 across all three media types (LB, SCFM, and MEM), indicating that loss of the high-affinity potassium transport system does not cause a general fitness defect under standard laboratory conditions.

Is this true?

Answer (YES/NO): YES